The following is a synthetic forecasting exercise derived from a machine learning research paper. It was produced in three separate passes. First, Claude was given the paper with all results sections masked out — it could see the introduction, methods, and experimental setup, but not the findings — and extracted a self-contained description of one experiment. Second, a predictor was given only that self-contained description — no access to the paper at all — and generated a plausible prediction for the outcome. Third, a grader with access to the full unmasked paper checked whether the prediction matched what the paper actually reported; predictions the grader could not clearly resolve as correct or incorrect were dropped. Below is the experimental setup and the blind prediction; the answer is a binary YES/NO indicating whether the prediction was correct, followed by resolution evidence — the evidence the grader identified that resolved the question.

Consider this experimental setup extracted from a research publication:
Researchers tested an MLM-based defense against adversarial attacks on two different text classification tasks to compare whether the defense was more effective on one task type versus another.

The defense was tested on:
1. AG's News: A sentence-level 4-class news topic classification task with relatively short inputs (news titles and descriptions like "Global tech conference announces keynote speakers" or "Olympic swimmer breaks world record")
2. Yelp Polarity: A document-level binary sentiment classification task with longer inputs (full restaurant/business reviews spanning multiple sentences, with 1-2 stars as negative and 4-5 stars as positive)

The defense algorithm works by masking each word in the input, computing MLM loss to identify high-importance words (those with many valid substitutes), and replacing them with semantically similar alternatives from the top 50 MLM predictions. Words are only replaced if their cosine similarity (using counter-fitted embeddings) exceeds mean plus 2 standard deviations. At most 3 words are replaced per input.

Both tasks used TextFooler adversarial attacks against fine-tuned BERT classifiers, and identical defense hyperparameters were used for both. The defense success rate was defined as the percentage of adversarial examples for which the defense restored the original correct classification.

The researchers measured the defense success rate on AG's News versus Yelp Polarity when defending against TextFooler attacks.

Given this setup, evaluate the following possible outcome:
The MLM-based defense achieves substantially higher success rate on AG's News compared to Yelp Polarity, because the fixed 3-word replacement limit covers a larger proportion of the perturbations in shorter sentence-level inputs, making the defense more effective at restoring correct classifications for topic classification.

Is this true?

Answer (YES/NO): NO